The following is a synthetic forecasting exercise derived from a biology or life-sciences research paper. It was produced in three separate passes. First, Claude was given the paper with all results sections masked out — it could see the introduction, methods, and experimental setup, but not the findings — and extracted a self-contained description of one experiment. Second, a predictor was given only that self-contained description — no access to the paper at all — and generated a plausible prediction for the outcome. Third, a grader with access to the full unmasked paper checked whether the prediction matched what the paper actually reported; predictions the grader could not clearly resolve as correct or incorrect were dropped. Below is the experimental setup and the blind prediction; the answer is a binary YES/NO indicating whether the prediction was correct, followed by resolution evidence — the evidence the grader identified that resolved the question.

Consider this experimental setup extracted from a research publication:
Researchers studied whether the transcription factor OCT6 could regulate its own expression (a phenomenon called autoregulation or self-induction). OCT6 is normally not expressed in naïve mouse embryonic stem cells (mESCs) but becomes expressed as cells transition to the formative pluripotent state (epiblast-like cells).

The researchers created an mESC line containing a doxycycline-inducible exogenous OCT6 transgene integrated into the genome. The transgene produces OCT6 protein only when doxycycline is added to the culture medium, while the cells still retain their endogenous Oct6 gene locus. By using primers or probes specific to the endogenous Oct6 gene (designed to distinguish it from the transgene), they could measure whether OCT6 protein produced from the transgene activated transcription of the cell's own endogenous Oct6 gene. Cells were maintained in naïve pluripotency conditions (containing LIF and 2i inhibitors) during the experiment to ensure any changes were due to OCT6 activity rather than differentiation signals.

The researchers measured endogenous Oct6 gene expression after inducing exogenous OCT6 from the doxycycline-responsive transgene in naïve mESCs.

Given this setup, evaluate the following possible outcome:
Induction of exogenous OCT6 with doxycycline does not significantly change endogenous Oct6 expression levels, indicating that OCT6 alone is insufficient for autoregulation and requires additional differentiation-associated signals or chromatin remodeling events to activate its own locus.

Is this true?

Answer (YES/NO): NO